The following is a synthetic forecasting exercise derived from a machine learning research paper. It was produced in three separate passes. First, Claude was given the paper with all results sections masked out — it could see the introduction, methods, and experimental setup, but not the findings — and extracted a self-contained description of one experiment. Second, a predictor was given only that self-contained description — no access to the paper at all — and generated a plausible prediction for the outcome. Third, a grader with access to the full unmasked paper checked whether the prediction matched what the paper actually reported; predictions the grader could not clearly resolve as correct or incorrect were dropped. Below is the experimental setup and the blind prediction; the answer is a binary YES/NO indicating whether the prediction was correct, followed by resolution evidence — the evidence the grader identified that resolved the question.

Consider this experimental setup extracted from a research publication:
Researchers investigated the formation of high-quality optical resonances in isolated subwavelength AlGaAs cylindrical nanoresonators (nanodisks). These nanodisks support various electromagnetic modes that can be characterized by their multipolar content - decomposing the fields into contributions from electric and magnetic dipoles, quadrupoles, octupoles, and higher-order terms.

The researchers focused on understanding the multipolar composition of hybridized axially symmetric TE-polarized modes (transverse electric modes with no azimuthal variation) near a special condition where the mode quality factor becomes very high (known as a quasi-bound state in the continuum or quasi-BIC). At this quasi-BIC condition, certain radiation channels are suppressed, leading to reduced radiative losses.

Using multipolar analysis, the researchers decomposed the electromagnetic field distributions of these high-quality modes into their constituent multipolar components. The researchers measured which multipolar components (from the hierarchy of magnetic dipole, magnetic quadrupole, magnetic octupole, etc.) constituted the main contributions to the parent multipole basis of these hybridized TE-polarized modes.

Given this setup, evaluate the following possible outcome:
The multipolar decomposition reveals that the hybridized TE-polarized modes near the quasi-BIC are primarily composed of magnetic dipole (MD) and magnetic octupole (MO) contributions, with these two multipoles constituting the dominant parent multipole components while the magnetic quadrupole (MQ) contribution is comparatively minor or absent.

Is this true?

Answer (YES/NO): YES